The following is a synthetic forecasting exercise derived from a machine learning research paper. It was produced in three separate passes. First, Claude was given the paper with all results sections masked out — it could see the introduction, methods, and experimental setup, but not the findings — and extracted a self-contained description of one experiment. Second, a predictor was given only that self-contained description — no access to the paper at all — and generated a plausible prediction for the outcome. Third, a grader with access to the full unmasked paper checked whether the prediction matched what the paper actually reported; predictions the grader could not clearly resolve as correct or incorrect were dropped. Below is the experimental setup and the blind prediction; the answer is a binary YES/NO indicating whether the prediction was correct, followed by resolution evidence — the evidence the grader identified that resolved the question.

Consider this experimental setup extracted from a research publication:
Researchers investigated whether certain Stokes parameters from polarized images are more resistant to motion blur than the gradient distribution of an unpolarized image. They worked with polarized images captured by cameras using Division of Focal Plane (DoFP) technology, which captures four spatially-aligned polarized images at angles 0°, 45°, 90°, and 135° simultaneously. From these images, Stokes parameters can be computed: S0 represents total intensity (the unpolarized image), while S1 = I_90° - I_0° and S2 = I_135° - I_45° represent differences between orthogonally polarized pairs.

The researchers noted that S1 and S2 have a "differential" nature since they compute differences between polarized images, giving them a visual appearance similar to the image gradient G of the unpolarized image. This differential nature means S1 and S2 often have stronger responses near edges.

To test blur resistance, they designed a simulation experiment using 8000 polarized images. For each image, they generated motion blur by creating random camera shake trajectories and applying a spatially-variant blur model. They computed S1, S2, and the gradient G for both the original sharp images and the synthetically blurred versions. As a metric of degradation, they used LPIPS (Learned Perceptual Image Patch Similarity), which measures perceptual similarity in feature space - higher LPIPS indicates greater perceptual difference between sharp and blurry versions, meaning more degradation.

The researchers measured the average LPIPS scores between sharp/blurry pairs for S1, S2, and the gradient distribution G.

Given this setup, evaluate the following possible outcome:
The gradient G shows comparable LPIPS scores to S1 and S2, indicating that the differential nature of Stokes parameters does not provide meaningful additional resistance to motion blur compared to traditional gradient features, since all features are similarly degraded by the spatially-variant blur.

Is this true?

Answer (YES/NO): NO